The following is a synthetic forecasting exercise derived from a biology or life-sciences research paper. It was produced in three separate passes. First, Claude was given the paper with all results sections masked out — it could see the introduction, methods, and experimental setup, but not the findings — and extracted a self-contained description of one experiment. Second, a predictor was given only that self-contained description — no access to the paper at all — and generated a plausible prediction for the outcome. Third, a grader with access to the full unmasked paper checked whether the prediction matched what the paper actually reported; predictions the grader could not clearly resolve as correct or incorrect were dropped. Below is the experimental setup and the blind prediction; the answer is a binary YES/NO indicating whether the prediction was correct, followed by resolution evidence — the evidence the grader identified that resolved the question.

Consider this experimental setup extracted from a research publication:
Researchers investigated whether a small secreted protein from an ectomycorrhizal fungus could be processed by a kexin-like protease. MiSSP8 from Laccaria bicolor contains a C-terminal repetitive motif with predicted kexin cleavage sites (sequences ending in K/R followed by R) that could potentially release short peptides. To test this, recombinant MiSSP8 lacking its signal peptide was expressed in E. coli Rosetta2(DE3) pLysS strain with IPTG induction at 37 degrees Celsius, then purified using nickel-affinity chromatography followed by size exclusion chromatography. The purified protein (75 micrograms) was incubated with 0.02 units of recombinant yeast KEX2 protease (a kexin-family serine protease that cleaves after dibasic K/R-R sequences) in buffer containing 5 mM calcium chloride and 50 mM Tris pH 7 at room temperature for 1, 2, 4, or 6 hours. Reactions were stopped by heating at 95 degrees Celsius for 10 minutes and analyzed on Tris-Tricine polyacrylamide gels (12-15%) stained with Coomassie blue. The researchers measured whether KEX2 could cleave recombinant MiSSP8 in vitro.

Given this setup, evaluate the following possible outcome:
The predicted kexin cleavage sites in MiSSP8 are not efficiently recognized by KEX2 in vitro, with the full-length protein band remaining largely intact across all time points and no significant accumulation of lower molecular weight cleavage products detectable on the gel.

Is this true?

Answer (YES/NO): NO